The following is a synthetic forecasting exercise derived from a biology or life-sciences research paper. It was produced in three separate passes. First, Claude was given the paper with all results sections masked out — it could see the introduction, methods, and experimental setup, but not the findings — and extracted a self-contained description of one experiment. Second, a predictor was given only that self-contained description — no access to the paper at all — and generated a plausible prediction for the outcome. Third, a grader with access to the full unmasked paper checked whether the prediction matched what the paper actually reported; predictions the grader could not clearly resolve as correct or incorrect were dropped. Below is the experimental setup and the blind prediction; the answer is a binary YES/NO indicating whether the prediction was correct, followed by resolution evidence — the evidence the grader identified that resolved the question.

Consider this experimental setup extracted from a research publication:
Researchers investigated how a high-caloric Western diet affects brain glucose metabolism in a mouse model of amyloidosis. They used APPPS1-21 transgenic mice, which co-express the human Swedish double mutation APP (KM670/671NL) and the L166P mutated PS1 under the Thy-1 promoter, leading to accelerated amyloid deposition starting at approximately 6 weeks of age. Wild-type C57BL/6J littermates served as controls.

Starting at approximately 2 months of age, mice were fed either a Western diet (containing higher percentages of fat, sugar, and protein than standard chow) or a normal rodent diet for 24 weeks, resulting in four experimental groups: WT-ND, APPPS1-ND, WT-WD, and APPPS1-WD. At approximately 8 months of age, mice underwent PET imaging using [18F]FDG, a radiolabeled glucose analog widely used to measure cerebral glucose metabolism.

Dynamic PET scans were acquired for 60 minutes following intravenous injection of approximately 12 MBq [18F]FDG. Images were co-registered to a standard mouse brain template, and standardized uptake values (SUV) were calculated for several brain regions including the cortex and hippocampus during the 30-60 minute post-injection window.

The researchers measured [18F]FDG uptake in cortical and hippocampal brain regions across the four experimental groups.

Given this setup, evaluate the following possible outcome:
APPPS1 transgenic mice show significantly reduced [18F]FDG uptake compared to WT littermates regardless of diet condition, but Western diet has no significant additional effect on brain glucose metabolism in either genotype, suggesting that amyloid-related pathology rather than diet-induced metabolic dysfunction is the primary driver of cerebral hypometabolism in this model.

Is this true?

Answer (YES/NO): NO